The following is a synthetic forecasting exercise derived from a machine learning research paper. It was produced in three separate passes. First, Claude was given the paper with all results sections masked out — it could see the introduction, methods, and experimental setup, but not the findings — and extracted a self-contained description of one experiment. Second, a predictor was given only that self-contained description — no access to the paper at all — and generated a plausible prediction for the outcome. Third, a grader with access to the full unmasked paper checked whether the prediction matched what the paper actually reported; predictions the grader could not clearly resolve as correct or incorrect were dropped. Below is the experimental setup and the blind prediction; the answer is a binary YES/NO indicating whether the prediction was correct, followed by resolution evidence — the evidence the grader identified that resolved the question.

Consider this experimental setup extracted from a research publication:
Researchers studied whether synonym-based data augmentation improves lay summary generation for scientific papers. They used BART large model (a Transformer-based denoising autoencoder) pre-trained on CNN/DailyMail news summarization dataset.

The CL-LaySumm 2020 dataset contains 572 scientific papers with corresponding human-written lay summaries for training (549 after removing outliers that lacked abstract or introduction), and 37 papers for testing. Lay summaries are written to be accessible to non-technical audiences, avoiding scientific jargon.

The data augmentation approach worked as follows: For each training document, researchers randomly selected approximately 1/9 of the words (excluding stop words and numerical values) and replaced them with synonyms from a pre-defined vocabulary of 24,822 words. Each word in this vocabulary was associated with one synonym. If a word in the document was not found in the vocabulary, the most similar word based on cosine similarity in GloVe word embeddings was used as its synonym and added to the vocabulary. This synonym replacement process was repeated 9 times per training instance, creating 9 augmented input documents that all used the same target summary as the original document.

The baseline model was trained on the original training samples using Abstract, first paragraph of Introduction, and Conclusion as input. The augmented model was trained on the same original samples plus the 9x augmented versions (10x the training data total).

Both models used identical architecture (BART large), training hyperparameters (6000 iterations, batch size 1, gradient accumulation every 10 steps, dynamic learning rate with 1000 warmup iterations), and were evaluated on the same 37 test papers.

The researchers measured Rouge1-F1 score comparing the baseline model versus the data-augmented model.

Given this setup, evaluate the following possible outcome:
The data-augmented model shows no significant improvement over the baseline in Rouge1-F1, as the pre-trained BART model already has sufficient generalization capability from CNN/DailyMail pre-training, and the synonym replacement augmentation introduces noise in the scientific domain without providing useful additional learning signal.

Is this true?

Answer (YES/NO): YES